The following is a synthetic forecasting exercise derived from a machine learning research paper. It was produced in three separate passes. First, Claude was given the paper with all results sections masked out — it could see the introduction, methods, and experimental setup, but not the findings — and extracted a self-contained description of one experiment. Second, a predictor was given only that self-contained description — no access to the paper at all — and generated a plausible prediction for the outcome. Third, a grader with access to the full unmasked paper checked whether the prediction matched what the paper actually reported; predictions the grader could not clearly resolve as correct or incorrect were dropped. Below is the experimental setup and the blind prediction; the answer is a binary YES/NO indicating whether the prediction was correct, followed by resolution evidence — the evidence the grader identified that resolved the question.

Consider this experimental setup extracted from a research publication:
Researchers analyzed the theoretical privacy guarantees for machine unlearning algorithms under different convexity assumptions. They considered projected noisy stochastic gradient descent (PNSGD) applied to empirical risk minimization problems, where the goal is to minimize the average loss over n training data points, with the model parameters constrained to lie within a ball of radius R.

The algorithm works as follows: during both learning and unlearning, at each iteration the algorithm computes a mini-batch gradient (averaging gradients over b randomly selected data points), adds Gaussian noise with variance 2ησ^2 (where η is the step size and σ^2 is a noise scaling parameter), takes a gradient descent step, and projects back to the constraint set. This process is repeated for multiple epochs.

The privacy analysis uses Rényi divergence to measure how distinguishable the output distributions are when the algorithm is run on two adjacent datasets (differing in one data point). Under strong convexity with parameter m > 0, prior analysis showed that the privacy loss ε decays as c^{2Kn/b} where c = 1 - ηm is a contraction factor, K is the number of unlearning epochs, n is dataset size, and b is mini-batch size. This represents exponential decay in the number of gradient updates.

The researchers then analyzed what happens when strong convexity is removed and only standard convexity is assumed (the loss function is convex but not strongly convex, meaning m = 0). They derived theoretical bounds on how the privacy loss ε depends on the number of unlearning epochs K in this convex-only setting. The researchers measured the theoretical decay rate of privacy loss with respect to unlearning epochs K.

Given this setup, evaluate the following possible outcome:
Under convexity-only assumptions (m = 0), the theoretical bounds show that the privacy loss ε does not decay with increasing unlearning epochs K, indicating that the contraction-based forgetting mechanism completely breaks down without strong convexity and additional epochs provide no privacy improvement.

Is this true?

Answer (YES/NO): NO